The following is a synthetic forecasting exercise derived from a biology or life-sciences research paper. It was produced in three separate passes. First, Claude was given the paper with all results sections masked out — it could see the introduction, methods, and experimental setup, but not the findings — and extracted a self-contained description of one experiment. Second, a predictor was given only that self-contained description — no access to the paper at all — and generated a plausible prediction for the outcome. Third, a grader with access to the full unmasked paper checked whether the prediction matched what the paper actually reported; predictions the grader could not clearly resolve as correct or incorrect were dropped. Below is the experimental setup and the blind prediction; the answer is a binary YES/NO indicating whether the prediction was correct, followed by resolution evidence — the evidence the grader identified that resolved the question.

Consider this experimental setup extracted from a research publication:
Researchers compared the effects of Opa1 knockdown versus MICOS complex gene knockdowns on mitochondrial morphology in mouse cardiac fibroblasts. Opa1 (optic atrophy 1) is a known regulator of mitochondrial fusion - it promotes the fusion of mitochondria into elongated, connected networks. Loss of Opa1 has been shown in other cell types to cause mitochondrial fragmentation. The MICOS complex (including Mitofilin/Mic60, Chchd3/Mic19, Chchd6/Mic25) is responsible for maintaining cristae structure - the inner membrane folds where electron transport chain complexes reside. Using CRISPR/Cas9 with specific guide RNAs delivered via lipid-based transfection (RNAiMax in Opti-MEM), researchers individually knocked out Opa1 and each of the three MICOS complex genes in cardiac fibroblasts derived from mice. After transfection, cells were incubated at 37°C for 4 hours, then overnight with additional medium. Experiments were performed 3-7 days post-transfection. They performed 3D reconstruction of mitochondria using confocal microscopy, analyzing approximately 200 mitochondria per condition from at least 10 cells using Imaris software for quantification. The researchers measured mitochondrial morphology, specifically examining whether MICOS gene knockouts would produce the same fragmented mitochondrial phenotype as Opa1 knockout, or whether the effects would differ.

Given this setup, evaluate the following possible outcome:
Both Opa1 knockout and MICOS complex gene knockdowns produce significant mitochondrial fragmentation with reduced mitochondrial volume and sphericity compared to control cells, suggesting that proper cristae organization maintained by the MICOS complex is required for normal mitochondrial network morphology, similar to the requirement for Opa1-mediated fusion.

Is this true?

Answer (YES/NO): NO